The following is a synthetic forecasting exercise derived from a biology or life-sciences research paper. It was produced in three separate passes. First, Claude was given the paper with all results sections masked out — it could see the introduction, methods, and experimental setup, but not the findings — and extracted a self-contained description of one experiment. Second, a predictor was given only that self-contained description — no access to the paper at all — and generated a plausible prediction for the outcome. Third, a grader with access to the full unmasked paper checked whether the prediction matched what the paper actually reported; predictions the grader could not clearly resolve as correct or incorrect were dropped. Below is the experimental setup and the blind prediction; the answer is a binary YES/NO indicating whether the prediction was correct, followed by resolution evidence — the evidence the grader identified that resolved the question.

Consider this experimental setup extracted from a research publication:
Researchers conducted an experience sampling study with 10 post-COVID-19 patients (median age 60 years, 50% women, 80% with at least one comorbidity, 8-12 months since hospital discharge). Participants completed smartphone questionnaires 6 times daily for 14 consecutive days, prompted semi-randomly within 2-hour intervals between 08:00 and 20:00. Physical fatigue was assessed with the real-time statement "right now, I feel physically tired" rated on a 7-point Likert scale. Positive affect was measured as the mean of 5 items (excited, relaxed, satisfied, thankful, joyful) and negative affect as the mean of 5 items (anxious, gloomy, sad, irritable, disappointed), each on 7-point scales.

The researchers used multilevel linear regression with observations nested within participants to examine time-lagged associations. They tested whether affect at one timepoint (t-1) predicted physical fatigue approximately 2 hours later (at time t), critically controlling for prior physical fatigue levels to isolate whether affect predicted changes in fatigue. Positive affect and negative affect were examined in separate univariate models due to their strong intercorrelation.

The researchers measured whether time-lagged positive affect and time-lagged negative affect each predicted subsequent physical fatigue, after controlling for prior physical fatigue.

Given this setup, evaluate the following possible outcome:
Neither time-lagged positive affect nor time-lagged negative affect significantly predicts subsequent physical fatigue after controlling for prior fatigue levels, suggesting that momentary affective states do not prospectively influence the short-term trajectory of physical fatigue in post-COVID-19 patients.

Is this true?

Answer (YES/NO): NO